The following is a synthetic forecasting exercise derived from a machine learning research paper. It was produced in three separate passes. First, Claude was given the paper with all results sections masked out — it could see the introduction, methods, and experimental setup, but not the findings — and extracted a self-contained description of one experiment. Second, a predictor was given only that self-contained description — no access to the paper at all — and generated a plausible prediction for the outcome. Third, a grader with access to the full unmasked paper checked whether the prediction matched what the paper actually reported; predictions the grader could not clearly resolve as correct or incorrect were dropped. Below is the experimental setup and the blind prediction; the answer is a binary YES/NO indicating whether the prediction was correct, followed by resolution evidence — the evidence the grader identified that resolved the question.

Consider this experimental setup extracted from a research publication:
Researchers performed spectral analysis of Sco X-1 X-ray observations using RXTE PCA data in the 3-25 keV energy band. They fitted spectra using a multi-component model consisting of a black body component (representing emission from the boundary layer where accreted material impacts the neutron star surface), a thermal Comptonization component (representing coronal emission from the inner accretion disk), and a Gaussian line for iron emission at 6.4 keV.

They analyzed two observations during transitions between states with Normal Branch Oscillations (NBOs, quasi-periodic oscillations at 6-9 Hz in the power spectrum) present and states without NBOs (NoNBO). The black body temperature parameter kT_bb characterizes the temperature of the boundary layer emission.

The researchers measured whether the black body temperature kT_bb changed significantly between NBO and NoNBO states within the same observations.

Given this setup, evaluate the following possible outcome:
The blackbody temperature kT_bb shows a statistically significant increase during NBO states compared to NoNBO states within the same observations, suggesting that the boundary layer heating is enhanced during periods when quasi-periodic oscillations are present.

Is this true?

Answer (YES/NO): NO